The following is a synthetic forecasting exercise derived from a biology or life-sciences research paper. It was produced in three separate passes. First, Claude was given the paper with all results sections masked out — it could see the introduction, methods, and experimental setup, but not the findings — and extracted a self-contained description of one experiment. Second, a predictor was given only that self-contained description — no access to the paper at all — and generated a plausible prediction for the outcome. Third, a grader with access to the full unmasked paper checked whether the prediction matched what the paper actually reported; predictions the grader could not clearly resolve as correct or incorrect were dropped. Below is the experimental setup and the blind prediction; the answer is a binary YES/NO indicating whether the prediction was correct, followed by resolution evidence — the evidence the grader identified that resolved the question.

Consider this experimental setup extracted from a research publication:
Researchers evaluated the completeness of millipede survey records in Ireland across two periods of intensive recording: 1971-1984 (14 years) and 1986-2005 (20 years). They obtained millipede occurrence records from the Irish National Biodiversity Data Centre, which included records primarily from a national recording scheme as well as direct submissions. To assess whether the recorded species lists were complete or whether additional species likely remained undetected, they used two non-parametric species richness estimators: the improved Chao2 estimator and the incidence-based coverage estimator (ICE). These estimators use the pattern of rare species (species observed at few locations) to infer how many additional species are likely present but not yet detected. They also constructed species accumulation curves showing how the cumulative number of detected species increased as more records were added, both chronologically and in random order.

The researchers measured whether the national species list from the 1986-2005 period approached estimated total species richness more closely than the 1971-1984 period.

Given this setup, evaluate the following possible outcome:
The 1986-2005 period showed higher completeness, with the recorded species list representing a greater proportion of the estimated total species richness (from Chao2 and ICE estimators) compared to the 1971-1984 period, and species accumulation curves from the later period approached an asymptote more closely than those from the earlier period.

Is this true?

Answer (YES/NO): YES